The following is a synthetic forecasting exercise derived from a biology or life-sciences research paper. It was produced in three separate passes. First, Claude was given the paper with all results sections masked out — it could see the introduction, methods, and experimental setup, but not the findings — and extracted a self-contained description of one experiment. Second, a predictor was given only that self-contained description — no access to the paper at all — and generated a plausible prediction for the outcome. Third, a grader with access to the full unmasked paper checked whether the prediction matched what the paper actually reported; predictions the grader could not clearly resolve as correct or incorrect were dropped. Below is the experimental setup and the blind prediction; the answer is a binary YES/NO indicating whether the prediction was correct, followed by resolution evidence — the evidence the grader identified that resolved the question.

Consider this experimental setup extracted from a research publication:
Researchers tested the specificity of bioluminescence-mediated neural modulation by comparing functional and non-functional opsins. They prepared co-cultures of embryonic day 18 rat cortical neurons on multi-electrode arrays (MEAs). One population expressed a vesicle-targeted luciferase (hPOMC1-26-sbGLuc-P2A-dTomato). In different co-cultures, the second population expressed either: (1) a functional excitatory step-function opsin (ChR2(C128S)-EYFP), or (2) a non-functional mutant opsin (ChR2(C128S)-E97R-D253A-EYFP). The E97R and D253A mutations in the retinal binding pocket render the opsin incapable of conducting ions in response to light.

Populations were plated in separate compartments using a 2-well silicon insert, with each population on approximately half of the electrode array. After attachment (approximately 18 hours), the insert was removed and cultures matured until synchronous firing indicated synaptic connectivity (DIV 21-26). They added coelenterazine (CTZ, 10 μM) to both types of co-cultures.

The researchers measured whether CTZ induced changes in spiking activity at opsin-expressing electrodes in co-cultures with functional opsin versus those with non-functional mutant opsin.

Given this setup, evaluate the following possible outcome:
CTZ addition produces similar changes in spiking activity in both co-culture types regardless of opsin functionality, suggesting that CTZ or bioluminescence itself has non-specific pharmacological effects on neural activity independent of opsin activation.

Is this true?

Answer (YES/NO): NO